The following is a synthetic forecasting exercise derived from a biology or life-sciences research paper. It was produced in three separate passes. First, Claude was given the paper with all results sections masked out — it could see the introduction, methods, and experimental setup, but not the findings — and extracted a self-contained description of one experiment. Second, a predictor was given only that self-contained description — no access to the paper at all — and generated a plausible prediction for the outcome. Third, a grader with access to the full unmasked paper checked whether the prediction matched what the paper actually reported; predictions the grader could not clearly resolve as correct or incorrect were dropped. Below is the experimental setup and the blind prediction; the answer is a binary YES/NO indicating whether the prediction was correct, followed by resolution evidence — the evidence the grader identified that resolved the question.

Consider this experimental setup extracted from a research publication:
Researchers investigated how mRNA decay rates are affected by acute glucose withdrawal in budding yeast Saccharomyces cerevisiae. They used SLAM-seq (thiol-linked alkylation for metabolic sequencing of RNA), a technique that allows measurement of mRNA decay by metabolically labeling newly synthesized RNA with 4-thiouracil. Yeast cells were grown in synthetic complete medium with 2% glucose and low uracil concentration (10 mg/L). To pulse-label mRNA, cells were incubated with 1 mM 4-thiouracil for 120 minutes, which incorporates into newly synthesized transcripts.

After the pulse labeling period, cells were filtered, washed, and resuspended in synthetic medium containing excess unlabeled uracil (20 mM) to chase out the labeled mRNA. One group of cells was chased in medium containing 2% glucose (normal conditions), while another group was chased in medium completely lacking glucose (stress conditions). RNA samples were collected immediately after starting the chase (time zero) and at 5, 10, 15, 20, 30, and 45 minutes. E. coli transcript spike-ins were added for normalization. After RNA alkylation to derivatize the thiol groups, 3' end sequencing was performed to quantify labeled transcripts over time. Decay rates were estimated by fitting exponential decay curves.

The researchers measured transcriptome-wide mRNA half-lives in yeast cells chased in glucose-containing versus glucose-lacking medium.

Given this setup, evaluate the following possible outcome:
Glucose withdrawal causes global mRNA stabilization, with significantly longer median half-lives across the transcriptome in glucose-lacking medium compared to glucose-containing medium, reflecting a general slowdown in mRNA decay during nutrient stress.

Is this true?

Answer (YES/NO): NO